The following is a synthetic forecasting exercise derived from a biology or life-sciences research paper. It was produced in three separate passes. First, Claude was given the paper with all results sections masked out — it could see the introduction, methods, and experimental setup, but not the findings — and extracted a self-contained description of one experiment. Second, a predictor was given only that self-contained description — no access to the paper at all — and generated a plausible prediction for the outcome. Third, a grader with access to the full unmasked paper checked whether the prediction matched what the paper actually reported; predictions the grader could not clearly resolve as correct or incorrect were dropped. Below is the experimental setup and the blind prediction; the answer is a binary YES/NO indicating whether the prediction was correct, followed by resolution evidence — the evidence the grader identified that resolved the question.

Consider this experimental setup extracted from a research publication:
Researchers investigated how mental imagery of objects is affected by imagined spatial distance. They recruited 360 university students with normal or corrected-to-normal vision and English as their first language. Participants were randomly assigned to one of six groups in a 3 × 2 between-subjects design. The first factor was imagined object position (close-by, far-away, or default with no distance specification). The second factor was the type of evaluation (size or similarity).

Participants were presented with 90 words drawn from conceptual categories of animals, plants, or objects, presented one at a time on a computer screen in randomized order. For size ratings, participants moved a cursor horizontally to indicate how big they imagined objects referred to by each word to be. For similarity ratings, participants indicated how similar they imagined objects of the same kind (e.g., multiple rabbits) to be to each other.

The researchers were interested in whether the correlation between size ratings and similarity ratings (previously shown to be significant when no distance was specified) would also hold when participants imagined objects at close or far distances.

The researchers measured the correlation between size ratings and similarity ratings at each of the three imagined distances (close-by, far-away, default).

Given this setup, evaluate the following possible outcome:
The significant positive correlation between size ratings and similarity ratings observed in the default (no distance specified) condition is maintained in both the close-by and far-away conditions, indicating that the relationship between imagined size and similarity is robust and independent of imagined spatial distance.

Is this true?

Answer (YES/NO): NO